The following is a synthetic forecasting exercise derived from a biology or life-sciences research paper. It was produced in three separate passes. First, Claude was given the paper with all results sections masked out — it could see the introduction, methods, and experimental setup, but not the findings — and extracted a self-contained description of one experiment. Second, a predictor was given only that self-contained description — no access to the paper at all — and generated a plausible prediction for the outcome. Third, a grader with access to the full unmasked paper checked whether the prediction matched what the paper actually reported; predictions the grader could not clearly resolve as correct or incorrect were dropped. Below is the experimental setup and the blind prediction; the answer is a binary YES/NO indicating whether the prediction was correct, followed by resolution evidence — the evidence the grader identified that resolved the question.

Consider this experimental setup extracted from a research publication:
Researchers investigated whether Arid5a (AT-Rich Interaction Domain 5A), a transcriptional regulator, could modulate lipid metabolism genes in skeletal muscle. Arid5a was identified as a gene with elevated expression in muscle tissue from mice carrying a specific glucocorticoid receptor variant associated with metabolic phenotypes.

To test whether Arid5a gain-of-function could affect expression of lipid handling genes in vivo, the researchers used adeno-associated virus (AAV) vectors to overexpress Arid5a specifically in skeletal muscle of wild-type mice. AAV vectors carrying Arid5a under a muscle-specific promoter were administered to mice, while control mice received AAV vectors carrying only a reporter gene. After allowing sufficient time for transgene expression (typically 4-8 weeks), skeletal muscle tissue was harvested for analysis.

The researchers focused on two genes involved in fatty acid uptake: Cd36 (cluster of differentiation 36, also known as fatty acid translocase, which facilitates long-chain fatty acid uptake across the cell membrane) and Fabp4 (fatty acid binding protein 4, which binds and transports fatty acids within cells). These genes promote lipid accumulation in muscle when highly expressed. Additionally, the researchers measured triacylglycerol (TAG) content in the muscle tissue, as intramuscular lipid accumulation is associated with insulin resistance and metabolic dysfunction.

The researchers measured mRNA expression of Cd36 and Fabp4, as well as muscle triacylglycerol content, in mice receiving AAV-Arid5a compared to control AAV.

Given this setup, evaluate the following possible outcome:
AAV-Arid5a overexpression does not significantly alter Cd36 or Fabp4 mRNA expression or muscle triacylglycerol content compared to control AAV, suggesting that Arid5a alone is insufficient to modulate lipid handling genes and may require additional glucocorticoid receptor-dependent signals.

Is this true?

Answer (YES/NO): NO